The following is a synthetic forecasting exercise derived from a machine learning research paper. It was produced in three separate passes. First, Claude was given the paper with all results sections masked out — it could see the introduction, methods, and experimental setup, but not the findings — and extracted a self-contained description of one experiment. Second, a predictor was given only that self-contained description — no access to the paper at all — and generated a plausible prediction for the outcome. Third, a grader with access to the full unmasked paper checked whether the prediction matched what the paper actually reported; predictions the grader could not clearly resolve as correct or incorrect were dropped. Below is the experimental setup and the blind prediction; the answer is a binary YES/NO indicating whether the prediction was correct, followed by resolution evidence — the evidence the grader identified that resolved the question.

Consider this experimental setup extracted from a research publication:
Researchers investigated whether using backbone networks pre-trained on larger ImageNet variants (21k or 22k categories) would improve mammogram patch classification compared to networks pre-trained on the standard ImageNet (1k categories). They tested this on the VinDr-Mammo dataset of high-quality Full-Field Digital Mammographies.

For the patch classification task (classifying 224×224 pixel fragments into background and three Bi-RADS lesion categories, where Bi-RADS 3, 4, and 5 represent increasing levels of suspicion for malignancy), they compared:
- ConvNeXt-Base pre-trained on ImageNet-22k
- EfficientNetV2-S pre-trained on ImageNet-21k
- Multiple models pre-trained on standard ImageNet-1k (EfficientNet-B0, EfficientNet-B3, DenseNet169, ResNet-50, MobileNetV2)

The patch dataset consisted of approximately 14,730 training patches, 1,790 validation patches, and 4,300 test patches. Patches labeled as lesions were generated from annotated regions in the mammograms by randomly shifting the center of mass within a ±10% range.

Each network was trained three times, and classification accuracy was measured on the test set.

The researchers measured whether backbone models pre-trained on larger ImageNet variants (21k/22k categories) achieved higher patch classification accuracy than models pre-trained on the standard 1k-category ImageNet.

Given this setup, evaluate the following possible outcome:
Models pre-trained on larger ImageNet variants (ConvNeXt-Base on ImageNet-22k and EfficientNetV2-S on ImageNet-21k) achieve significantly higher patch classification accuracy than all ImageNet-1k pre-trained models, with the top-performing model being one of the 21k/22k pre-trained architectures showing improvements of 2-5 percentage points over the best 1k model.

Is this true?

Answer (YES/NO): NO